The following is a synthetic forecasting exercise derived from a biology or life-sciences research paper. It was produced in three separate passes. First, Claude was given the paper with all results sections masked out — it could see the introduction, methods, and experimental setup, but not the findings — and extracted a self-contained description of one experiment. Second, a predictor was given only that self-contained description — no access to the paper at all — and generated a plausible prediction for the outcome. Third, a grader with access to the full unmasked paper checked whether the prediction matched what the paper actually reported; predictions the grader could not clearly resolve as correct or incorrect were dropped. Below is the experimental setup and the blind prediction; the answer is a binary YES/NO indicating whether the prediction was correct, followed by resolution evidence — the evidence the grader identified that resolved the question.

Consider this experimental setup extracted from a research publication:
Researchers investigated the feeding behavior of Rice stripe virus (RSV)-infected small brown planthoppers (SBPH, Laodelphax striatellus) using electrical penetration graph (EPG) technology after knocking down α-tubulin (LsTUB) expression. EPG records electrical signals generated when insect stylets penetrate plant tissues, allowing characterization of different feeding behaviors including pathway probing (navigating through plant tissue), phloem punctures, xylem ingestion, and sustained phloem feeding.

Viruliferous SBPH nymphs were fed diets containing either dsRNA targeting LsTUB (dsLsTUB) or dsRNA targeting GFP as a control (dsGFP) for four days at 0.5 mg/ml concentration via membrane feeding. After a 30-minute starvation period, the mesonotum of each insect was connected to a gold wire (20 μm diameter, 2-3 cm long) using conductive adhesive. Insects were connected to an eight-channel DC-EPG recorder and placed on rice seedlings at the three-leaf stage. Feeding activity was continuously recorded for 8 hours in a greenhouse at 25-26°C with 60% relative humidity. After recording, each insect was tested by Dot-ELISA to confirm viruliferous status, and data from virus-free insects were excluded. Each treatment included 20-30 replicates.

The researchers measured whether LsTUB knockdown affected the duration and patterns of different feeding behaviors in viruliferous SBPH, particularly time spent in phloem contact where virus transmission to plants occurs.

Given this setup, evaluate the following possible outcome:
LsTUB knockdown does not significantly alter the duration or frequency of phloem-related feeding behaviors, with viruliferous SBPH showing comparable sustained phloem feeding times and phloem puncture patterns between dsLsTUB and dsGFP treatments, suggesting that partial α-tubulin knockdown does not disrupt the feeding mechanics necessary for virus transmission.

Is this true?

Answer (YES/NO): YES